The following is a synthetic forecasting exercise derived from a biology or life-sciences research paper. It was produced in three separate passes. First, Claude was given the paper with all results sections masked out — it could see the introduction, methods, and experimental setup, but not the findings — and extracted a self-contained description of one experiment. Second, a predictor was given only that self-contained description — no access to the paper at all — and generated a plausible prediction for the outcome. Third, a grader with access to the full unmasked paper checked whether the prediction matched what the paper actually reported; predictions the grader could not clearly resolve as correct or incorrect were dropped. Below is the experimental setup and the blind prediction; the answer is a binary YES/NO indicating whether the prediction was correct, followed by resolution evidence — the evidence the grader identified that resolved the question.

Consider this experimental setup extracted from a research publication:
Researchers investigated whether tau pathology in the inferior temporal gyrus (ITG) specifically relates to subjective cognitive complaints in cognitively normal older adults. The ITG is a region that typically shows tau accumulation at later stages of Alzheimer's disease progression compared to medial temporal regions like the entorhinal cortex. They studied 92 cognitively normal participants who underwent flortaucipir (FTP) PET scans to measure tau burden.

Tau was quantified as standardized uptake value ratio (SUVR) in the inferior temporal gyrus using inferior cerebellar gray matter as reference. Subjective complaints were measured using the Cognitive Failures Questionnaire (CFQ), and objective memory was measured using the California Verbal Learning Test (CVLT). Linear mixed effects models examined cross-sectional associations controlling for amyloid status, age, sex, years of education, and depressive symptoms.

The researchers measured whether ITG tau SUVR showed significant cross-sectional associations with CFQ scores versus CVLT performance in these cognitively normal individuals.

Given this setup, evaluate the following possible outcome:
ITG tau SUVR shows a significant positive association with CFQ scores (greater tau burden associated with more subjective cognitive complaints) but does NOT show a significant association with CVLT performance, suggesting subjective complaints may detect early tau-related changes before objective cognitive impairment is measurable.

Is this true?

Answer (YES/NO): NO